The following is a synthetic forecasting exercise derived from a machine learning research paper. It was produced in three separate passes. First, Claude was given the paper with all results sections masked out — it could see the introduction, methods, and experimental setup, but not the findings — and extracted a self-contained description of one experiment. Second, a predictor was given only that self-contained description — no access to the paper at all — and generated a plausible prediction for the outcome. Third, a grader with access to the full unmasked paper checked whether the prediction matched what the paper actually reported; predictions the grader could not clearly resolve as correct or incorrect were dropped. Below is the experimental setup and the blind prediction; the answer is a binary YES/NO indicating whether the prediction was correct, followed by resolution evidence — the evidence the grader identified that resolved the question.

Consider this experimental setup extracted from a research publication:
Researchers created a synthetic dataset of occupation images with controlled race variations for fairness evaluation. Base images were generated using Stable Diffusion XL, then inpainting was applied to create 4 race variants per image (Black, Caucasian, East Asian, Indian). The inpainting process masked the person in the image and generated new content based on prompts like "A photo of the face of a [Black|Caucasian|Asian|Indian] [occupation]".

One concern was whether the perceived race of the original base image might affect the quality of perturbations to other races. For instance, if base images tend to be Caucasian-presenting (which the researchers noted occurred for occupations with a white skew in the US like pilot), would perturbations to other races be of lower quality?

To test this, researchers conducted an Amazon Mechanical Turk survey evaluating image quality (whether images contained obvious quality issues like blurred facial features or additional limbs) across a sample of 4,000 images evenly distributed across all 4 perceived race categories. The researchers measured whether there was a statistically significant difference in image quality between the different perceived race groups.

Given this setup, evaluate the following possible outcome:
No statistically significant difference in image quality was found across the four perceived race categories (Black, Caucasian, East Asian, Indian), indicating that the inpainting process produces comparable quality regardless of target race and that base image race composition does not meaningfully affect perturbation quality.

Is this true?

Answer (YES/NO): YES